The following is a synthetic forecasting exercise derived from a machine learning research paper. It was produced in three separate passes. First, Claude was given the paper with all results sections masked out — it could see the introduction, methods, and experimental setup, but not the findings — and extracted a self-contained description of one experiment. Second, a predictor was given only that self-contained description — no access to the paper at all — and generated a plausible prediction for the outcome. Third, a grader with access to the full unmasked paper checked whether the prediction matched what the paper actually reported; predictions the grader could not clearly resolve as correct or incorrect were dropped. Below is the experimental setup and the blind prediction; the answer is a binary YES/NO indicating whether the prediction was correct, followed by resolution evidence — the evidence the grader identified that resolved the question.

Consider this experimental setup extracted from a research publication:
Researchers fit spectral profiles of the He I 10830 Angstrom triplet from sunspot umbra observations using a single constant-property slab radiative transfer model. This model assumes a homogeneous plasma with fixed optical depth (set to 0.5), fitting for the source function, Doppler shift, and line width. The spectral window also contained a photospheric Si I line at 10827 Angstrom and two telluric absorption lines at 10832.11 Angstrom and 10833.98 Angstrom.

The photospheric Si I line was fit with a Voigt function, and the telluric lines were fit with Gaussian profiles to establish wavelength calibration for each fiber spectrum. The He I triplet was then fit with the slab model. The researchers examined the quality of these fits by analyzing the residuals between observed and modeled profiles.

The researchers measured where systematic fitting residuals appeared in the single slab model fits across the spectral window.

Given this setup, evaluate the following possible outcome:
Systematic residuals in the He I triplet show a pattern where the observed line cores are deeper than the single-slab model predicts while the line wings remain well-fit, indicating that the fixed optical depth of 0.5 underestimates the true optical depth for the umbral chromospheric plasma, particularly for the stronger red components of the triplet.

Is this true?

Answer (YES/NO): NO